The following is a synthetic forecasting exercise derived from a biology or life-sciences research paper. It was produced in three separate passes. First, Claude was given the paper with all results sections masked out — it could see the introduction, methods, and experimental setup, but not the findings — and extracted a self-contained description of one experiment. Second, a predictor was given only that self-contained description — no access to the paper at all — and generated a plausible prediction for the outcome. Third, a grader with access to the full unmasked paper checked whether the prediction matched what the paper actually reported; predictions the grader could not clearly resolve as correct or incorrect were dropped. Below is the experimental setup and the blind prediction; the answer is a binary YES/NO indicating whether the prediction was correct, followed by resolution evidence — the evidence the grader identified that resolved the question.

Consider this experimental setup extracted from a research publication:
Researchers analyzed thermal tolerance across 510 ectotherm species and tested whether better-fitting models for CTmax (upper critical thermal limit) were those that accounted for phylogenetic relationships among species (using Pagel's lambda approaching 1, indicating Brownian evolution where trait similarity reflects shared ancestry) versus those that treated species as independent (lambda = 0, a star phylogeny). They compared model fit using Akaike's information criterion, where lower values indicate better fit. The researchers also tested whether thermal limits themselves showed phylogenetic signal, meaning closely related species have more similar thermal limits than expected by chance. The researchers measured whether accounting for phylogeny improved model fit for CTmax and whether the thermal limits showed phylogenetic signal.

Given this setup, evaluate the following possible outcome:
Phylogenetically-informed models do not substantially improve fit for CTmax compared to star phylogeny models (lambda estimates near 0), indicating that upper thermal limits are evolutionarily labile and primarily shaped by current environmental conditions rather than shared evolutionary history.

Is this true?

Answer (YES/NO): NO